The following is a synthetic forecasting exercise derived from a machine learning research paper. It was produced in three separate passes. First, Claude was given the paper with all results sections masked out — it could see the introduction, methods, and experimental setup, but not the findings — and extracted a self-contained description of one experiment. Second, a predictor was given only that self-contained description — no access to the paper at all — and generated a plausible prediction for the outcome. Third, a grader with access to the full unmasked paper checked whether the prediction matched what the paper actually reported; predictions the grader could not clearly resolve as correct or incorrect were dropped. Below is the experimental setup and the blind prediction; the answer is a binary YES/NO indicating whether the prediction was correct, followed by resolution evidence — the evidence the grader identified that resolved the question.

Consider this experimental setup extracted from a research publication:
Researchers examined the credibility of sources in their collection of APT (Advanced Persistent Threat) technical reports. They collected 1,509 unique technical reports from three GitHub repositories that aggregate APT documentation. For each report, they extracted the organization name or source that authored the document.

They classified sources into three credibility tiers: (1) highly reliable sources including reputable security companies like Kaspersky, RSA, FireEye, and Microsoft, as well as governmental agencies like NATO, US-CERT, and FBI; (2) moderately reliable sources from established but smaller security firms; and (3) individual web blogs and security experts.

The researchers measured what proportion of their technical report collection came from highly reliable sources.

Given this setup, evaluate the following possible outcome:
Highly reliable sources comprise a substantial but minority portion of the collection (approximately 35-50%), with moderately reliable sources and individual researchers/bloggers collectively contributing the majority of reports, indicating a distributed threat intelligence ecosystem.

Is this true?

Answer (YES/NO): NO